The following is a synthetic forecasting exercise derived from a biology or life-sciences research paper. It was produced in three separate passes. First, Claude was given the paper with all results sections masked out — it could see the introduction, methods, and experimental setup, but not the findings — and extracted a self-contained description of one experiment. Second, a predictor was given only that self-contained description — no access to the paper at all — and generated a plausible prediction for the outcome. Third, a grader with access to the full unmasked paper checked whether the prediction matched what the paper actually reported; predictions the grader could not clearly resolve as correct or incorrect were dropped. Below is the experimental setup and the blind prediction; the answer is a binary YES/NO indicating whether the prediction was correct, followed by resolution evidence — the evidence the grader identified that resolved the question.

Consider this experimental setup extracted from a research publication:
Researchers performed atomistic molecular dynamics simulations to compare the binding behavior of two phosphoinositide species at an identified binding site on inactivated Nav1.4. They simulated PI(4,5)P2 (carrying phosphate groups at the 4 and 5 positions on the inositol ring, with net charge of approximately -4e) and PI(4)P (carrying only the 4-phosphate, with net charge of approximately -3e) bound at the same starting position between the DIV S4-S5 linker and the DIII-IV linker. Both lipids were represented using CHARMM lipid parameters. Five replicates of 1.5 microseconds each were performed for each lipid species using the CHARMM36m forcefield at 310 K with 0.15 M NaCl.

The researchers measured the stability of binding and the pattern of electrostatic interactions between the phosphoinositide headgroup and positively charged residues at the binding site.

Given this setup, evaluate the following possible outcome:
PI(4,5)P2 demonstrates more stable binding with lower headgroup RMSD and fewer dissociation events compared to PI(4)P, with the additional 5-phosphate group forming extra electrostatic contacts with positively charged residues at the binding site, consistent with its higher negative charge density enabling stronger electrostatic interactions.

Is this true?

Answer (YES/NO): NO